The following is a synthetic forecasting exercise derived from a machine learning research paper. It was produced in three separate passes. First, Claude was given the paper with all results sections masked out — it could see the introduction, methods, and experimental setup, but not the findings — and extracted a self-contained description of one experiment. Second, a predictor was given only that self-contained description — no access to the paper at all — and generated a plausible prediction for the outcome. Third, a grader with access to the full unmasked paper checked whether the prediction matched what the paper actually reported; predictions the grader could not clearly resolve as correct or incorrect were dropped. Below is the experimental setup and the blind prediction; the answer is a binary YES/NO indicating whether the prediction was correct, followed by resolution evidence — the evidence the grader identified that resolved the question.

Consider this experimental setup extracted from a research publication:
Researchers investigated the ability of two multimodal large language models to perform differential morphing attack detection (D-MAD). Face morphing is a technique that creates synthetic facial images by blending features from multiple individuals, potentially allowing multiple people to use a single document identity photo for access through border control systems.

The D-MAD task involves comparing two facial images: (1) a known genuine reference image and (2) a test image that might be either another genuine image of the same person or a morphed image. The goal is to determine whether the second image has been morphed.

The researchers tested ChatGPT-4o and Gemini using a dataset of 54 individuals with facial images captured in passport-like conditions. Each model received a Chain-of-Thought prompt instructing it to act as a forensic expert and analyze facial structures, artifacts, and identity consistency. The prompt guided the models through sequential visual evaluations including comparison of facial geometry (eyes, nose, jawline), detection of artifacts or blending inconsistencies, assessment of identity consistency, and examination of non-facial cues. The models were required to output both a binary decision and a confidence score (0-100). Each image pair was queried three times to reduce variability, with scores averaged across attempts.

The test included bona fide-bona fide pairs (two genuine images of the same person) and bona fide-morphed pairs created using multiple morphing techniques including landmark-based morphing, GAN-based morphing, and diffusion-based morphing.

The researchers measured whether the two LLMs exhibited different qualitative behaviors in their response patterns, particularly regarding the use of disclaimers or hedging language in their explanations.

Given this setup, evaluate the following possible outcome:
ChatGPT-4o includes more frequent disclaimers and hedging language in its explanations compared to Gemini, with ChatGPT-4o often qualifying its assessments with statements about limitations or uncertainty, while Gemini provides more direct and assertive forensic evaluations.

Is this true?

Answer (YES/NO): NO